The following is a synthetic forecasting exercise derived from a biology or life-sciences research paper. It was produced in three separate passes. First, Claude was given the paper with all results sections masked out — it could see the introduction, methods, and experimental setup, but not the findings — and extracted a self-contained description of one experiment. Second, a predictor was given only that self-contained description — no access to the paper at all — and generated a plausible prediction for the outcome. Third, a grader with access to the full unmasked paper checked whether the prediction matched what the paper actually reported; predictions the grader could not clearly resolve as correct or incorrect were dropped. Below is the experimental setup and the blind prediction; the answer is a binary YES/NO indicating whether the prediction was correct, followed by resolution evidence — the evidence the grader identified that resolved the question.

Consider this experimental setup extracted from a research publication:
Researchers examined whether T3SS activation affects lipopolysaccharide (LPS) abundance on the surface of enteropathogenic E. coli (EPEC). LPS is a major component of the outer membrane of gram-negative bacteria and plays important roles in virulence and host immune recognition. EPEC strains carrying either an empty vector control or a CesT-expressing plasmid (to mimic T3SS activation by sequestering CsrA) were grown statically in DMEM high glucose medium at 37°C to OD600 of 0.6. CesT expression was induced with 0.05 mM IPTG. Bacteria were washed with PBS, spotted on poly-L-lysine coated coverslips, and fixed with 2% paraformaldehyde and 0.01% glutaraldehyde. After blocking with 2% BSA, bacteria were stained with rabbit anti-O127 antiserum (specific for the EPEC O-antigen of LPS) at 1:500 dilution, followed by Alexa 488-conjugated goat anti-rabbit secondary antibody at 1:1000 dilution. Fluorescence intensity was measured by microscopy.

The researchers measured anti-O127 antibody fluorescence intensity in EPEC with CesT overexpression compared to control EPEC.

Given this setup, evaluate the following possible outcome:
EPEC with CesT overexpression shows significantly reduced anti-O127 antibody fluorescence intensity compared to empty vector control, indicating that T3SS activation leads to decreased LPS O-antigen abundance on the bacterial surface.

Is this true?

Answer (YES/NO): NO